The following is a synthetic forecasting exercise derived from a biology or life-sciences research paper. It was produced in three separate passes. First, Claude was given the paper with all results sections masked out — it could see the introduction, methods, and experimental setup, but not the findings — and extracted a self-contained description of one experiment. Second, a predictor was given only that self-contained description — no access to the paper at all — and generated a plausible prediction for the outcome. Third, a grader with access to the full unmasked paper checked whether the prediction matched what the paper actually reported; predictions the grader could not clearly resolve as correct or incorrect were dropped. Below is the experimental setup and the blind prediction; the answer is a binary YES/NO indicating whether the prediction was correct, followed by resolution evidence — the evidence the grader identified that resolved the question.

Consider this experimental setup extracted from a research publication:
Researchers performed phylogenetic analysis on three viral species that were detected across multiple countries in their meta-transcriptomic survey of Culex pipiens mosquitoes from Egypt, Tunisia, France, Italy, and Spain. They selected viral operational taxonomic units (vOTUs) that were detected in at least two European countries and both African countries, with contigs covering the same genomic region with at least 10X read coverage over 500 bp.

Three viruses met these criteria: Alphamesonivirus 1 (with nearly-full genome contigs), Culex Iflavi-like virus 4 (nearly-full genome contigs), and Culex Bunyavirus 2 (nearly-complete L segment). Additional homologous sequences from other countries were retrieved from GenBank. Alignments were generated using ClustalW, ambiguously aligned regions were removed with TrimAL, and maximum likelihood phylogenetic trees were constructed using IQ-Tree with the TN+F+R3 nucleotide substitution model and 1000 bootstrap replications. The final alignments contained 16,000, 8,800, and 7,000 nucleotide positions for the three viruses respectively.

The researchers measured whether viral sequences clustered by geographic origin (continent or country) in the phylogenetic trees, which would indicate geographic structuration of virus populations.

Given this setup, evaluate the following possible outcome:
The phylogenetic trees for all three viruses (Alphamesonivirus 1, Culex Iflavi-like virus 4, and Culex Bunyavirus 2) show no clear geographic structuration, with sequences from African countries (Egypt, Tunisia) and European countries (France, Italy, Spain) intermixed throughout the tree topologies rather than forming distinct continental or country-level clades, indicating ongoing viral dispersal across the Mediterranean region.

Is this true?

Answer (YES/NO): NO